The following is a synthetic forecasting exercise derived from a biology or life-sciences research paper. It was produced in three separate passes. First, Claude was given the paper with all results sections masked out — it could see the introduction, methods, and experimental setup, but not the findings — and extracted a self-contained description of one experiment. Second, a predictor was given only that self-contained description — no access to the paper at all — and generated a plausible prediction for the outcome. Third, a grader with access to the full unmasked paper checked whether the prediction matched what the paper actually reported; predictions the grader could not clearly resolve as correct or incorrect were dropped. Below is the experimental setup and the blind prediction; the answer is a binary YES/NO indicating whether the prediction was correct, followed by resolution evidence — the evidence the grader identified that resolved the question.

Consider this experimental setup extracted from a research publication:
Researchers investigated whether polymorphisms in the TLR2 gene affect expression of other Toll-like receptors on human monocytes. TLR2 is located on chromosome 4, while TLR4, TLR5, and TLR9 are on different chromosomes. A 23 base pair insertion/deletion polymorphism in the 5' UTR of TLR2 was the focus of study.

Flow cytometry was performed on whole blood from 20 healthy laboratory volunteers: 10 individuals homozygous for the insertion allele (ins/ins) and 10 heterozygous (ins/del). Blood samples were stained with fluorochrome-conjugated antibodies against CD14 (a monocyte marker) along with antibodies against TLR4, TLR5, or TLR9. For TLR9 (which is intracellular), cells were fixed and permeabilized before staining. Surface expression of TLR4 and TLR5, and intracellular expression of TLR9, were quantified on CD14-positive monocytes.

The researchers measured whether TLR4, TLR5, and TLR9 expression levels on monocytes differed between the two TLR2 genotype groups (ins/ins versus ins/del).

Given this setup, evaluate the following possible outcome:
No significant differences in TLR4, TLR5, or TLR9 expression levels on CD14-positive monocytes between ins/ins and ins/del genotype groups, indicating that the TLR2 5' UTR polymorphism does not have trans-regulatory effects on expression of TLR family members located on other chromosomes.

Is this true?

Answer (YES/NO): YES